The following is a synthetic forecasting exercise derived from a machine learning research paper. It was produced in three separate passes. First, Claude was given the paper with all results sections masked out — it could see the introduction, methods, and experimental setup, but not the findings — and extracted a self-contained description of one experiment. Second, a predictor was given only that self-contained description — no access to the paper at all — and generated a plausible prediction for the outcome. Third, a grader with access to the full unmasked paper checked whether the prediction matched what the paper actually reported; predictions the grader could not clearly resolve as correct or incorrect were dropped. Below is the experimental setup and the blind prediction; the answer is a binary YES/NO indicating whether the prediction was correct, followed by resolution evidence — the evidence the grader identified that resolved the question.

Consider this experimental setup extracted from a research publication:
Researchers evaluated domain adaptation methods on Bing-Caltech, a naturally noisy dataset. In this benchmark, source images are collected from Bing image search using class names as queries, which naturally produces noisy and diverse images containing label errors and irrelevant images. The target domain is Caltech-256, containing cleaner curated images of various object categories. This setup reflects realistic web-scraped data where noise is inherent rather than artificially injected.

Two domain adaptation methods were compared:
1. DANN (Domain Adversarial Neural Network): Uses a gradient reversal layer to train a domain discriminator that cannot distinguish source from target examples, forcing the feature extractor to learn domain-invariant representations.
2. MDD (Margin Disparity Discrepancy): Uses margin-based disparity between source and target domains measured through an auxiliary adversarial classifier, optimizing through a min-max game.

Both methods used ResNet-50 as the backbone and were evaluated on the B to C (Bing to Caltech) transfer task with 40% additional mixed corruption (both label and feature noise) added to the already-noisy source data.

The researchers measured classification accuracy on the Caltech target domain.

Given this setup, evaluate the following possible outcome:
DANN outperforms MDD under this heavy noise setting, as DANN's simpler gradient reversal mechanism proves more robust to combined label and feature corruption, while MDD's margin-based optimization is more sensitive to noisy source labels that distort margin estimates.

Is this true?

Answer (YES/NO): NO